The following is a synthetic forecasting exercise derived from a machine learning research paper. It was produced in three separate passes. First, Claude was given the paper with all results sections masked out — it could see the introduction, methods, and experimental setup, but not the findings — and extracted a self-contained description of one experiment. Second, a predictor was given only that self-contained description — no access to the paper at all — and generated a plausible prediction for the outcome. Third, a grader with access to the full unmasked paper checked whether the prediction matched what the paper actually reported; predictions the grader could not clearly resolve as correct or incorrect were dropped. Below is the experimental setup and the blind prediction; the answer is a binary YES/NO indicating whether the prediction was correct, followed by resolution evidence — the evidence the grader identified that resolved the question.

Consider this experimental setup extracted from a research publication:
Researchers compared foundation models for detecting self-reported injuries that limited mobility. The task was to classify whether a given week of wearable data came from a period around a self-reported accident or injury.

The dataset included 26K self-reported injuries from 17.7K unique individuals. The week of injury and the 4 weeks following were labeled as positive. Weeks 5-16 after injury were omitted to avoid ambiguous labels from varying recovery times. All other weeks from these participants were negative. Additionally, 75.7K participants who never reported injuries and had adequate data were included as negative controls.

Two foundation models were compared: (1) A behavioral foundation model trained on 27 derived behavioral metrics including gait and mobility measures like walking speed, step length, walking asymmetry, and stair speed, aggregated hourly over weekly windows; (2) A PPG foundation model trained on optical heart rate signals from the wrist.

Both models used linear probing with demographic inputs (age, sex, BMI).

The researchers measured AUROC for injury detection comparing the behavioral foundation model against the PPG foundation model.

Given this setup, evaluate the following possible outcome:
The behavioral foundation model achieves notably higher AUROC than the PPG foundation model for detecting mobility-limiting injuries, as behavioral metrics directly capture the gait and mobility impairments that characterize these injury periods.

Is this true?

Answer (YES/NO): NO